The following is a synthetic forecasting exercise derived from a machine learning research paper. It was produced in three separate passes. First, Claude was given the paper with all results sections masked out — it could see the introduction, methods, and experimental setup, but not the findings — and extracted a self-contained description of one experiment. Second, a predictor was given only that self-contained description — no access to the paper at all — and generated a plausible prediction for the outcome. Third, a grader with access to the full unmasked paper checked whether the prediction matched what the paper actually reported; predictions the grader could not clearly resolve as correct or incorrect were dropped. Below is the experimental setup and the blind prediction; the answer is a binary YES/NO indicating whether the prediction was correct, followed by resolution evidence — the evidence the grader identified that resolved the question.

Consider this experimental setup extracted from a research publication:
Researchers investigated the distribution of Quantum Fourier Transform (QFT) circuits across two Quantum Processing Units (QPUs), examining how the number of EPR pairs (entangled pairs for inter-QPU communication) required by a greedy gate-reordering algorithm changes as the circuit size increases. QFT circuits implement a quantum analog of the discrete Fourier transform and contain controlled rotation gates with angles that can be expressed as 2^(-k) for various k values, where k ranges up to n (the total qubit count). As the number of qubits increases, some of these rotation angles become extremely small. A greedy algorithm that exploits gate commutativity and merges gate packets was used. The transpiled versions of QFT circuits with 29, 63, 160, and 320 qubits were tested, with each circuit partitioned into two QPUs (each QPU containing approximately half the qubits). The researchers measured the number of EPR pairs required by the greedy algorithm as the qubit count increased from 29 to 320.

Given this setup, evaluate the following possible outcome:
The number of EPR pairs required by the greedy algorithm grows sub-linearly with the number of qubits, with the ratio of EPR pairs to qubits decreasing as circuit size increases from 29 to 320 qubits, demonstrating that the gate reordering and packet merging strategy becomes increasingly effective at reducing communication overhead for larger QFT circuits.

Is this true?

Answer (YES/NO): NO